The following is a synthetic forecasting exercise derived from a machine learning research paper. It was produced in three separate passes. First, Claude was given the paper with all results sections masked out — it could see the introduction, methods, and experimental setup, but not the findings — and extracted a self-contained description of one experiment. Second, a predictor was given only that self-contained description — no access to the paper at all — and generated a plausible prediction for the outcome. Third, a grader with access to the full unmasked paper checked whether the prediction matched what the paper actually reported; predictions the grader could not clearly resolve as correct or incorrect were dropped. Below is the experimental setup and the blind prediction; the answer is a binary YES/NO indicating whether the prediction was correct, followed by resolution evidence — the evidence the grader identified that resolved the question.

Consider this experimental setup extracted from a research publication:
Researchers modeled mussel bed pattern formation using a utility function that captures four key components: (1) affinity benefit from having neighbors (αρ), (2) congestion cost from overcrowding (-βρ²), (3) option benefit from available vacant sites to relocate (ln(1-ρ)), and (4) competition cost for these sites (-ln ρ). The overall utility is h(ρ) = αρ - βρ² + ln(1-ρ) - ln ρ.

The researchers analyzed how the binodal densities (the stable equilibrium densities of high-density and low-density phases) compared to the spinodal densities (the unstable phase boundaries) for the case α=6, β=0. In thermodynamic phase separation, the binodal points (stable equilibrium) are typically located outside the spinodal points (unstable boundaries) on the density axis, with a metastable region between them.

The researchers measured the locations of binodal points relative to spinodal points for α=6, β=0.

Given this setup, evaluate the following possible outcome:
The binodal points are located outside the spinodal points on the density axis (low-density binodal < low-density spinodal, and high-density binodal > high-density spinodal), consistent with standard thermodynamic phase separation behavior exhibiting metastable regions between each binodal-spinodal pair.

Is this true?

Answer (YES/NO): YES